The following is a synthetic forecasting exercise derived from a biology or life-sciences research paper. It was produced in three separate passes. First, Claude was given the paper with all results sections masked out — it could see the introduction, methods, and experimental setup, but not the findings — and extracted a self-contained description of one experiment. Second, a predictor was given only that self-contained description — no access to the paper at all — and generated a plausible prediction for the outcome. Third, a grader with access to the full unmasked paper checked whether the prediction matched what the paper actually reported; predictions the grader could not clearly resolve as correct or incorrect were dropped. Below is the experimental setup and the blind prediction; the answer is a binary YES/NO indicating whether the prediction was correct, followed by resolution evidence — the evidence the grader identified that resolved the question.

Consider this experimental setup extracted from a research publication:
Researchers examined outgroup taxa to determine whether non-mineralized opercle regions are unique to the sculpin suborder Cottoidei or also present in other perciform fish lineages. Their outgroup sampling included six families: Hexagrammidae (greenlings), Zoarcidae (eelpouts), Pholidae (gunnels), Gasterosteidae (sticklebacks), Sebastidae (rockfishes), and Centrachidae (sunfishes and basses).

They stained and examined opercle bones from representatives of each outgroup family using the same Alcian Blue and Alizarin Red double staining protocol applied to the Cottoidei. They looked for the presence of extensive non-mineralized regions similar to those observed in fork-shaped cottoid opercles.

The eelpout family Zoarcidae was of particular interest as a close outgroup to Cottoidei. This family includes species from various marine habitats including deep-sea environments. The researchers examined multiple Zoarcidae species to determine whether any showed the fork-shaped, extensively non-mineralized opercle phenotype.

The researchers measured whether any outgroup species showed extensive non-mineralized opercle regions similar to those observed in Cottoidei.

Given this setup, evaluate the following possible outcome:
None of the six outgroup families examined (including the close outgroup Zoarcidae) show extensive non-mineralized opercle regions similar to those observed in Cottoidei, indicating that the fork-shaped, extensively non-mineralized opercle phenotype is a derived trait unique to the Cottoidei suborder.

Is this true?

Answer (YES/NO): NO